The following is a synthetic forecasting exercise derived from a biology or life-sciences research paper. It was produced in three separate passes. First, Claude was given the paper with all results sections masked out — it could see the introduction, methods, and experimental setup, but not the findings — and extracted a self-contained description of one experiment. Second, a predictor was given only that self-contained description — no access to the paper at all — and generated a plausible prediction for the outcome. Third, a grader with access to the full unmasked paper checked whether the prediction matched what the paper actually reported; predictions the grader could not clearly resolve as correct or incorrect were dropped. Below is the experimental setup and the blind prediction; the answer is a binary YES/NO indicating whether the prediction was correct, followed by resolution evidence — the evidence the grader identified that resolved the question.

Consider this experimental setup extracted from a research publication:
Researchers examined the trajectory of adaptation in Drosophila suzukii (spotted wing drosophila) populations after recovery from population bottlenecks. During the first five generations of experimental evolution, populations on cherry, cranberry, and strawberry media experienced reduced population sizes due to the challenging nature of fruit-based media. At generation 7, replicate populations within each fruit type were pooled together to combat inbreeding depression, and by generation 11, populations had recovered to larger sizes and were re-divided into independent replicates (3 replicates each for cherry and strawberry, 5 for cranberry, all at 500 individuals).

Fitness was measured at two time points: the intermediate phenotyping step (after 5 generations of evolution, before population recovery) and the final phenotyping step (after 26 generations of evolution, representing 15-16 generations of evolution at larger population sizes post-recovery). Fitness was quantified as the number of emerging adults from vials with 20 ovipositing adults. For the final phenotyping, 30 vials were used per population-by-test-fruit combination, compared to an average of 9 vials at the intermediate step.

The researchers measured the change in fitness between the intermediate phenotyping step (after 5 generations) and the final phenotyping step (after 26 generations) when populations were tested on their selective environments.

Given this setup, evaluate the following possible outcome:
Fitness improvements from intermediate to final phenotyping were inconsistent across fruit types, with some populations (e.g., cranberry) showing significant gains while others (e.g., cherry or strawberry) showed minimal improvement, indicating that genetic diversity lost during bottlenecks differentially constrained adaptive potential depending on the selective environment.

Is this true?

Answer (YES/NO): NO